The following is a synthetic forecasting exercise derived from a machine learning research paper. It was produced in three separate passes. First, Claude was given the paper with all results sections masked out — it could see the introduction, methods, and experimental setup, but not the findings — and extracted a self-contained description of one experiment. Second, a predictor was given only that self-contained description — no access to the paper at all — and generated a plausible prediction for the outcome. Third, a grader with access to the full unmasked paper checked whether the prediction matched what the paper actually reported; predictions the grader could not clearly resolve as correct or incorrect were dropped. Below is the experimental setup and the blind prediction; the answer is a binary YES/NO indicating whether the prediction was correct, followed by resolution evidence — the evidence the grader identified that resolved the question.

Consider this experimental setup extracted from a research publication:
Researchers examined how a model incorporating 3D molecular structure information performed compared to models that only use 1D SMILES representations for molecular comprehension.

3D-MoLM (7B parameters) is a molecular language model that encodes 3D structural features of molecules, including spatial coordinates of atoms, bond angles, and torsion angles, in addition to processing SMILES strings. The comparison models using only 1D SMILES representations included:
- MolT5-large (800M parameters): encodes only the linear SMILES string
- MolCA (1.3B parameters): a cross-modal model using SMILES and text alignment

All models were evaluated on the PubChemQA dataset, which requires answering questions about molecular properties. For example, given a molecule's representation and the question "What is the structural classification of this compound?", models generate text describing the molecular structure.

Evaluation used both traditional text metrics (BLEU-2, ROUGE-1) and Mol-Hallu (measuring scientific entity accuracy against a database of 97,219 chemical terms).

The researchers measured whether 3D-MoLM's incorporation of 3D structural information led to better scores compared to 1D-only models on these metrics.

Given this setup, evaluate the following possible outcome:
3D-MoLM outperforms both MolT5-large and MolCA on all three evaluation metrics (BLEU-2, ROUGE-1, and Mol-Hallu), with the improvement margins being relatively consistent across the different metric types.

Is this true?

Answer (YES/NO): NO